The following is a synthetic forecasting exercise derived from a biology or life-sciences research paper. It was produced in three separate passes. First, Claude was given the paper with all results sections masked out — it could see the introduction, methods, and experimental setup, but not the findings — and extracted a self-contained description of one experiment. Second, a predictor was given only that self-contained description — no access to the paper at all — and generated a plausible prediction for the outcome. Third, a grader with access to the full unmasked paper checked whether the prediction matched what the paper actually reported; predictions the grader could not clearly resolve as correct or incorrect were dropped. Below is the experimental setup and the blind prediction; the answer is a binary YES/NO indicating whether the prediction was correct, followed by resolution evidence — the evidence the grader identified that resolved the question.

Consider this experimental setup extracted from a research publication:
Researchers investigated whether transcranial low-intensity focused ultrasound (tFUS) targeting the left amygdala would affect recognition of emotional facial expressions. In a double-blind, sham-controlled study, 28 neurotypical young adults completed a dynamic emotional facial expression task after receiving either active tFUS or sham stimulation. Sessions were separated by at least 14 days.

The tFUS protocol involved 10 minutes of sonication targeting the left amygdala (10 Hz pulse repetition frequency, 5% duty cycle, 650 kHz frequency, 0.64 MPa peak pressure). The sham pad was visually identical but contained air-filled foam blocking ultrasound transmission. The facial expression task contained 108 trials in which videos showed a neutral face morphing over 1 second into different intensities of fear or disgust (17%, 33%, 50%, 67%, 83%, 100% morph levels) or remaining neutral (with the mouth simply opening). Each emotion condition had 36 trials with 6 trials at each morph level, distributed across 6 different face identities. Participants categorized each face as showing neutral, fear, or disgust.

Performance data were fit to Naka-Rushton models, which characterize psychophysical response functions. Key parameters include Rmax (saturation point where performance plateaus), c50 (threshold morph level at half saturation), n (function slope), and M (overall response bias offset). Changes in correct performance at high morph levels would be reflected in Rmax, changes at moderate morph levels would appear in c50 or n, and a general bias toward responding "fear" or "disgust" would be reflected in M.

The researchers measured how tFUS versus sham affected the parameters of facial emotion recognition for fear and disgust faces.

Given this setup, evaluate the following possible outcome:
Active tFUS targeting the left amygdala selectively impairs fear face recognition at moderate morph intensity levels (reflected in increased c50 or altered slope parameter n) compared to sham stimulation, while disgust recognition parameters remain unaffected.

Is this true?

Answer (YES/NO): NO